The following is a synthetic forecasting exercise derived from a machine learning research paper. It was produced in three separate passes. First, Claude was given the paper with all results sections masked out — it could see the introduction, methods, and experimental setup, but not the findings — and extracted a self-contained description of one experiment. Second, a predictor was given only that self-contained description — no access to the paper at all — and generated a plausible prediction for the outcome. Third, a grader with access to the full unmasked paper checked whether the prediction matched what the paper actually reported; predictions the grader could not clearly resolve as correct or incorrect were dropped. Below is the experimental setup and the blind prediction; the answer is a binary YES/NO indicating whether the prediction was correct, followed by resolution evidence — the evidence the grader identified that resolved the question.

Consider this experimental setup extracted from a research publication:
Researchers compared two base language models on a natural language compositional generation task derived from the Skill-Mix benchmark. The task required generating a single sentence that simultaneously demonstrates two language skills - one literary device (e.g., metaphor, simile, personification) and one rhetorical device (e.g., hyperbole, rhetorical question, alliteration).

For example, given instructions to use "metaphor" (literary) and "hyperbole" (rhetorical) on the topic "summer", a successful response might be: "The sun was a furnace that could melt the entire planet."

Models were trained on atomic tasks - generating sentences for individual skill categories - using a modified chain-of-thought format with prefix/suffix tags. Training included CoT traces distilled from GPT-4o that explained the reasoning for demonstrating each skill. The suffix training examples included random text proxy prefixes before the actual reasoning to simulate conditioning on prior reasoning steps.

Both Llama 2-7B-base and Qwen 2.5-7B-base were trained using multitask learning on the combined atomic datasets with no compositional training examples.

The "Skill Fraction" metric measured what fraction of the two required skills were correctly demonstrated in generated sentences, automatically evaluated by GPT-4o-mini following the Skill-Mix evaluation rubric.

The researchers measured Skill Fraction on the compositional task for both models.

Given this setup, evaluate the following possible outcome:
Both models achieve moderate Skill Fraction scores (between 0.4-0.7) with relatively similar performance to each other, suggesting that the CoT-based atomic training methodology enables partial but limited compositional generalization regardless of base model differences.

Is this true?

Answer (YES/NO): NO